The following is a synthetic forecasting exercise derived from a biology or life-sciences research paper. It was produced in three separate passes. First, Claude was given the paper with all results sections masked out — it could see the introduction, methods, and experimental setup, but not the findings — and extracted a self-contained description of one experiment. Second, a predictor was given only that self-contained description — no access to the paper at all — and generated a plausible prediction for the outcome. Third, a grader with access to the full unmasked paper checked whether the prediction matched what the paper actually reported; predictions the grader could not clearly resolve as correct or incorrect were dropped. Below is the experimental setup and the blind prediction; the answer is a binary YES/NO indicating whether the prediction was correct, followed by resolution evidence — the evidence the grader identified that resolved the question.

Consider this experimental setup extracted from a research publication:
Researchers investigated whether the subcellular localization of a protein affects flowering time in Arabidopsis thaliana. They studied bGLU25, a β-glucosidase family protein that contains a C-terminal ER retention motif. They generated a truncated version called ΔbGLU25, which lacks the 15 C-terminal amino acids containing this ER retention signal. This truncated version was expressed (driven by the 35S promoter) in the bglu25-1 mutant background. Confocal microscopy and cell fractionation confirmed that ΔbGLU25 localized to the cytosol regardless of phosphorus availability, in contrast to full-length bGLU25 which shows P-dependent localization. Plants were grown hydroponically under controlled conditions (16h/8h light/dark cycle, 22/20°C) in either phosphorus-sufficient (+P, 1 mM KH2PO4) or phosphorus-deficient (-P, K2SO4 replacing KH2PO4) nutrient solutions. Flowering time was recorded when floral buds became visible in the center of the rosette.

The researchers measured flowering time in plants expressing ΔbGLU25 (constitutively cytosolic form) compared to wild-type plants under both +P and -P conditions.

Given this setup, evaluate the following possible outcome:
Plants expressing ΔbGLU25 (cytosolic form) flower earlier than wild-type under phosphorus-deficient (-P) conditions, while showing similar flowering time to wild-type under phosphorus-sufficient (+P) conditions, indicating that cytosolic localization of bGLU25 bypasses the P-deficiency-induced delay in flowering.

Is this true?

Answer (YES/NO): NO